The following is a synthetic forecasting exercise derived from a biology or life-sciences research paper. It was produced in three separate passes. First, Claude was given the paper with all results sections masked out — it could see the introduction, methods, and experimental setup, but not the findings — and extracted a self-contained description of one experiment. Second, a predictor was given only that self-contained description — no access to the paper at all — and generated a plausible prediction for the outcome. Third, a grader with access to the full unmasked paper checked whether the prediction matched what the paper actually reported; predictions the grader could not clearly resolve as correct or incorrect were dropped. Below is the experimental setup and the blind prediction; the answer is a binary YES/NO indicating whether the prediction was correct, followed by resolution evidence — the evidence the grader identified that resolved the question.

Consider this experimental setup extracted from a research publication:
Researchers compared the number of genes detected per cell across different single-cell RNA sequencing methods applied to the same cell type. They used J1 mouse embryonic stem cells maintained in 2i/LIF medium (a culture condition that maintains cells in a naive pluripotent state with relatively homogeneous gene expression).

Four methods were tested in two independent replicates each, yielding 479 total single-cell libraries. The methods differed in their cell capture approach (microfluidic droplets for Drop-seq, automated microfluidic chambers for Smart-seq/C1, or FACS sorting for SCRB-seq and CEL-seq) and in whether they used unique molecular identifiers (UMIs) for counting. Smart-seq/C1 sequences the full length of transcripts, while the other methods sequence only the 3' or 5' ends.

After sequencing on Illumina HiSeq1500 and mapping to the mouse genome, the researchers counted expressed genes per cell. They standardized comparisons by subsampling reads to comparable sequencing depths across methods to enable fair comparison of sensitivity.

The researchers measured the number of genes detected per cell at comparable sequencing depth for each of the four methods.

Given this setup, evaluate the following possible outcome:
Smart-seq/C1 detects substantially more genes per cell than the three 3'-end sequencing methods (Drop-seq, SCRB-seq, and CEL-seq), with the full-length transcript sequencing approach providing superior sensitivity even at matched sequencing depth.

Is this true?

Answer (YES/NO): NO